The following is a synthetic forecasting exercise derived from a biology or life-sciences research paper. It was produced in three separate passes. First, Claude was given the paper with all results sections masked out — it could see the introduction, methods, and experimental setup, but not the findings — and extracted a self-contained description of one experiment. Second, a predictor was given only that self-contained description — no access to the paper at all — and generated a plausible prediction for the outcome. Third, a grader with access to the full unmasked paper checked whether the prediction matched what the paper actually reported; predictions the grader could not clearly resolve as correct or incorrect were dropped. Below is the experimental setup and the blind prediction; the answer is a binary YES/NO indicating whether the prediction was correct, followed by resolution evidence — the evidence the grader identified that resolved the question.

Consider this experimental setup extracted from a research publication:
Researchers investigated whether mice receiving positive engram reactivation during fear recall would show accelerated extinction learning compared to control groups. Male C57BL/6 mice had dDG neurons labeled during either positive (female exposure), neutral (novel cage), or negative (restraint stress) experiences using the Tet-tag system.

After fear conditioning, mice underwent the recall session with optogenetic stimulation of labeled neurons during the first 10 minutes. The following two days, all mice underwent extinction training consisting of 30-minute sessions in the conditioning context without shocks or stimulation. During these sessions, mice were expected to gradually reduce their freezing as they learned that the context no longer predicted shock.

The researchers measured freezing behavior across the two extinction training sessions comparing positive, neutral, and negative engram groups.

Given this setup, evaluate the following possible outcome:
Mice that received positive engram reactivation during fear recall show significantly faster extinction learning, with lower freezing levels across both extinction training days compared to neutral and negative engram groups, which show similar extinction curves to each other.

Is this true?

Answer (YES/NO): NO